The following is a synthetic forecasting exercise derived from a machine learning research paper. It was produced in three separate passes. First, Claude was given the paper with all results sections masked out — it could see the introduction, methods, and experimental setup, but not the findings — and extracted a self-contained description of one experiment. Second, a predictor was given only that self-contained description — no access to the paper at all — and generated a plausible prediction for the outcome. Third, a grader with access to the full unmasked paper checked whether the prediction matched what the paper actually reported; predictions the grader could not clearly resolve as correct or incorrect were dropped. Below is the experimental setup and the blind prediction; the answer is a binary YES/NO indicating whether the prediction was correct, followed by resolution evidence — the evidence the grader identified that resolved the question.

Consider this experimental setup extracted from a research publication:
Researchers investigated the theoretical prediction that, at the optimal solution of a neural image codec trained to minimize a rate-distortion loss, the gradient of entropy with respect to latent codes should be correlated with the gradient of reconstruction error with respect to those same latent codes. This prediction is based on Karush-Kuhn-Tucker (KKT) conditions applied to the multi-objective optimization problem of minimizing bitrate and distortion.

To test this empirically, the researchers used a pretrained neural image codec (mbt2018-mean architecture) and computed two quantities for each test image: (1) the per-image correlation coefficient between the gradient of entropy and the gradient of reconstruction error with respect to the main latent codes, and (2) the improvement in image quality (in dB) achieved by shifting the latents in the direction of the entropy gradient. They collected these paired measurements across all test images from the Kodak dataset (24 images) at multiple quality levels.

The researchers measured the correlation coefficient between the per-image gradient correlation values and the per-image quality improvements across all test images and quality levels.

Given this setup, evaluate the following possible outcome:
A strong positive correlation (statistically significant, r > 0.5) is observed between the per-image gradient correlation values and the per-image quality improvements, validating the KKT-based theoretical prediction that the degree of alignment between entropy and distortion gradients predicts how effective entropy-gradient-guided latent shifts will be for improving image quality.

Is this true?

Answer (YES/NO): NO